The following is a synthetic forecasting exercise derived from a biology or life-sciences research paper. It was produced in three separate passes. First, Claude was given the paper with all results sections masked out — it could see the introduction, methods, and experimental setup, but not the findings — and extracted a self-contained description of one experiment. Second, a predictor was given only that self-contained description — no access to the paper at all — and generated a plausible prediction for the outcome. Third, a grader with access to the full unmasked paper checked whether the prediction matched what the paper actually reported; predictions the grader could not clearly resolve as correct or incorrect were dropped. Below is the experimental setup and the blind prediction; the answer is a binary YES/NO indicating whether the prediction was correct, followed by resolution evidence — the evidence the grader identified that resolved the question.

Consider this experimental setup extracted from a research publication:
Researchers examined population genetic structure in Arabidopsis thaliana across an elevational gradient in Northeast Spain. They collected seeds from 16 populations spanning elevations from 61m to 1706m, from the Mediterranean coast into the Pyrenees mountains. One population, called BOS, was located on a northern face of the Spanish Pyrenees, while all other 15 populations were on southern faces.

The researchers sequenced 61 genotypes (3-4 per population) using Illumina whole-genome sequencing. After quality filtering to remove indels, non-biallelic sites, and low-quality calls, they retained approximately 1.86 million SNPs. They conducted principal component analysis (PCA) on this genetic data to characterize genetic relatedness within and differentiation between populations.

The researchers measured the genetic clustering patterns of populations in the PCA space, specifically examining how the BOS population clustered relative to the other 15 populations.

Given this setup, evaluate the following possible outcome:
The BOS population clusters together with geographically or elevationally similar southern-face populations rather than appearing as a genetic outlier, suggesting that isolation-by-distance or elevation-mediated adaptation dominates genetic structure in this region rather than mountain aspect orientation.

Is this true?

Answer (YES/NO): NO